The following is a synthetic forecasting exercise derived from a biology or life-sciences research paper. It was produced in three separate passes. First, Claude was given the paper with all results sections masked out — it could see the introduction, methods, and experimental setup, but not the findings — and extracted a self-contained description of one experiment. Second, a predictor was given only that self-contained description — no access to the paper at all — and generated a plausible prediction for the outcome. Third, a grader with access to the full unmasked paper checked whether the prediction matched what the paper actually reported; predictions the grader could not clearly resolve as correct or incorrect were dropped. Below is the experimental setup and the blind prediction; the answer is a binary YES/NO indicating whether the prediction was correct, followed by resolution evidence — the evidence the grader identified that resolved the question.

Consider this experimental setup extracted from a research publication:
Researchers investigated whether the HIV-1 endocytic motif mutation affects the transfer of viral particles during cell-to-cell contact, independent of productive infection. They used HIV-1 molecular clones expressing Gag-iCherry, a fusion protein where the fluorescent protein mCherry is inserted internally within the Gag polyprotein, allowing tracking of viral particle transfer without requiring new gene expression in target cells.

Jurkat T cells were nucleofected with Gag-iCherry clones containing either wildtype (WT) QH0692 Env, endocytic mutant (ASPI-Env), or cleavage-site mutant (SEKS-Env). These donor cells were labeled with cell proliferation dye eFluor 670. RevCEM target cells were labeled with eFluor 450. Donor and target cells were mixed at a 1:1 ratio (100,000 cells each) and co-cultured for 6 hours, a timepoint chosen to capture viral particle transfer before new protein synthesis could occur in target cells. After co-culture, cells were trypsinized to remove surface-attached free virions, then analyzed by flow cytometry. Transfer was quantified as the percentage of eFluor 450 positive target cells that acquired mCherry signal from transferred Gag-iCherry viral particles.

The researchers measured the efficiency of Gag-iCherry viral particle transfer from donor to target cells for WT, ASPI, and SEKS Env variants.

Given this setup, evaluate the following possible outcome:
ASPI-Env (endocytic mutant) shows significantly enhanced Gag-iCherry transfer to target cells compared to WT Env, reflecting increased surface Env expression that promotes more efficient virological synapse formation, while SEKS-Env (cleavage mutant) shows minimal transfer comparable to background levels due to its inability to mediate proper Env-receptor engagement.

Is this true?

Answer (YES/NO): NO